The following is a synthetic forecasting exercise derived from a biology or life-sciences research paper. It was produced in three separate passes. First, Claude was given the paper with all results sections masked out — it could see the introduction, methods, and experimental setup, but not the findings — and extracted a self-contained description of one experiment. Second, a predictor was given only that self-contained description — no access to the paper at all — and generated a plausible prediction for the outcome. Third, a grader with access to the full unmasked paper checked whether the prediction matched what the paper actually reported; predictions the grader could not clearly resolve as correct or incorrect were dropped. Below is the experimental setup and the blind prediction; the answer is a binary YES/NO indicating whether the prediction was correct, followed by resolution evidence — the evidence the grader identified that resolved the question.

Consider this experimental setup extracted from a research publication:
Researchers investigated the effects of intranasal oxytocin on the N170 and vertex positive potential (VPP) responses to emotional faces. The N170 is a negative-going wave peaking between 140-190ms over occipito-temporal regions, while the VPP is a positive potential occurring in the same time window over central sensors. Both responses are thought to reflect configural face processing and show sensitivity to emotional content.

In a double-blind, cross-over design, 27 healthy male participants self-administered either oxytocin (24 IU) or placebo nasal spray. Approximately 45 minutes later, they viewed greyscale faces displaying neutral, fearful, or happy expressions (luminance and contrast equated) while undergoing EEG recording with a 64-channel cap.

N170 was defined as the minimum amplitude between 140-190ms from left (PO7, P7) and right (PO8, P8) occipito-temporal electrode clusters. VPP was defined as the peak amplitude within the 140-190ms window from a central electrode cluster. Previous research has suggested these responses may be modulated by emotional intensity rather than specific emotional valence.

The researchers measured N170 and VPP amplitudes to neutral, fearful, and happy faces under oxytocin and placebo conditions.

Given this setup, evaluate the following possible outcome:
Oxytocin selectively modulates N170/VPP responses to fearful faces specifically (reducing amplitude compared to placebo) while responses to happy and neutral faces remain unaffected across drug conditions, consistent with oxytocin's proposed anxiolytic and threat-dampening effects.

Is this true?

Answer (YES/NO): NO